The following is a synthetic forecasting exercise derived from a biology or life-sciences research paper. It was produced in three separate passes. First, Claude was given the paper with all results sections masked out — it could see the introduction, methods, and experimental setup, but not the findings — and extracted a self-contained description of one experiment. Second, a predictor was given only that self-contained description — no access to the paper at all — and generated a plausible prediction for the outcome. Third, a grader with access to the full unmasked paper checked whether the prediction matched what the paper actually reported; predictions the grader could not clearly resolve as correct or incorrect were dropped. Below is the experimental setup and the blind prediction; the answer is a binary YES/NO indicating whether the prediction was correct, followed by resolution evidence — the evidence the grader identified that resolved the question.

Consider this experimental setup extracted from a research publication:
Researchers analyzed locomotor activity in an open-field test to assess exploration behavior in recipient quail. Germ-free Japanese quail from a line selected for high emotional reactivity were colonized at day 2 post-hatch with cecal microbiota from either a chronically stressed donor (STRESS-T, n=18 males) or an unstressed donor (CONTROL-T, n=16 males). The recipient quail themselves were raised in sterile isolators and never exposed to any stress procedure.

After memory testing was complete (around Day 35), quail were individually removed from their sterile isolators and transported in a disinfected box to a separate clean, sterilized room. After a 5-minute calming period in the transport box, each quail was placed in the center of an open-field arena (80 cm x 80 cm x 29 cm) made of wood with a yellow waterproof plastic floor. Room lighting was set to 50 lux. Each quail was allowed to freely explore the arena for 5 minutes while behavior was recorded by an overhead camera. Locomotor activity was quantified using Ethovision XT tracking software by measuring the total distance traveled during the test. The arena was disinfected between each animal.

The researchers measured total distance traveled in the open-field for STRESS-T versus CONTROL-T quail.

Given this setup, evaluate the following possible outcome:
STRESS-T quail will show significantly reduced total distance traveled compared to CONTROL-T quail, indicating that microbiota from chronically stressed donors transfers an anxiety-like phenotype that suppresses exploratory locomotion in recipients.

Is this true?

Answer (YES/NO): YES